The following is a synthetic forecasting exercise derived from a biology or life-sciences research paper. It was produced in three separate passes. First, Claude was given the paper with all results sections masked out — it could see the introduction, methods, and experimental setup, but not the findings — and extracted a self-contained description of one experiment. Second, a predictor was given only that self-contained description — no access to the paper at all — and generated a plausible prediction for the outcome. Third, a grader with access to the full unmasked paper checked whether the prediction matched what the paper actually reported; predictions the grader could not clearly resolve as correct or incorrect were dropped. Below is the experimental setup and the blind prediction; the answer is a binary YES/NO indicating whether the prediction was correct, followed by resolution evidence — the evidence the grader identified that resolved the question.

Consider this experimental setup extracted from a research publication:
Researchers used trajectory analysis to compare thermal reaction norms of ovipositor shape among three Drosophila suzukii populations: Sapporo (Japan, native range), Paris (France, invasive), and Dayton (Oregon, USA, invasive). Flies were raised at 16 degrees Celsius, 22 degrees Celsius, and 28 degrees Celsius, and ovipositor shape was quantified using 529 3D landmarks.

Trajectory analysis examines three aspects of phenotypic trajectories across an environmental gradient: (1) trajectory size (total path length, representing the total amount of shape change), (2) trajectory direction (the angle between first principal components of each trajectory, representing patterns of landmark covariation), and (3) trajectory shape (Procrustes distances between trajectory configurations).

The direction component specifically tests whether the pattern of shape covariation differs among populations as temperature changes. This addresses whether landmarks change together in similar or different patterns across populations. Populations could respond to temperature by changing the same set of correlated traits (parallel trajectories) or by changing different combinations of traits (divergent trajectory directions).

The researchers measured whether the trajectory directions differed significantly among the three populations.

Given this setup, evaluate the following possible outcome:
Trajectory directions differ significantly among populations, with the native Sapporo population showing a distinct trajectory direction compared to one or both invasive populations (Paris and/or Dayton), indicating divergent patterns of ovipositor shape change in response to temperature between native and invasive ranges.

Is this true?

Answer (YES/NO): NO